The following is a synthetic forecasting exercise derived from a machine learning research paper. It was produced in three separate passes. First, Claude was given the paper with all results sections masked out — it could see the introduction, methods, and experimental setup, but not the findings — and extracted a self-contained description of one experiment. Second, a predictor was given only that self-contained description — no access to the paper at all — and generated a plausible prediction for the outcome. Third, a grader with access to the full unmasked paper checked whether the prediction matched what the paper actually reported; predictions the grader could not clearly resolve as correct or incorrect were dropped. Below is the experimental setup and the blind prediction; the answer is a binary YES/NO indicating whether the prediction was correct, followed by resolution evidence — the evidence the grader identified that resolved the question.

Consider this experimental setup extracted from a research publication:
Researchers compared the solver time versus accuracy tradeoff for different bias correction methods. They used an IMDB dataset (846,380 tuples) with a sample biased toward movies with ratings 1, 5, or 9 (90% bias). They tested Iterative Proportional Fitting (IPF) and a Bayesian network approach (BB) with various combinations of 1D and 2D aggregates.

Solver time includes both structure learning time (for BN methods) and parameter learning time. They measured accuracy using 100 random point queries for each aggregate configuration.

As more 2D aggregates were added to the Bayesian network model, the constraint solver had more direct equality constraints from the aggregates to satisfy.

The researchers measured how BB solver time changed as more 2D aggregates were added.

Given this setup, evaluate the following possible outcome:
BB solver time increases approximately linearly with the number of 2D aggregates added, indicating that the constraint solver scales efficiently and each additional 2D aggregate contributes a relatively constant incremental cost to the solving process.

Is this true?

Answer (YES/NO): NO